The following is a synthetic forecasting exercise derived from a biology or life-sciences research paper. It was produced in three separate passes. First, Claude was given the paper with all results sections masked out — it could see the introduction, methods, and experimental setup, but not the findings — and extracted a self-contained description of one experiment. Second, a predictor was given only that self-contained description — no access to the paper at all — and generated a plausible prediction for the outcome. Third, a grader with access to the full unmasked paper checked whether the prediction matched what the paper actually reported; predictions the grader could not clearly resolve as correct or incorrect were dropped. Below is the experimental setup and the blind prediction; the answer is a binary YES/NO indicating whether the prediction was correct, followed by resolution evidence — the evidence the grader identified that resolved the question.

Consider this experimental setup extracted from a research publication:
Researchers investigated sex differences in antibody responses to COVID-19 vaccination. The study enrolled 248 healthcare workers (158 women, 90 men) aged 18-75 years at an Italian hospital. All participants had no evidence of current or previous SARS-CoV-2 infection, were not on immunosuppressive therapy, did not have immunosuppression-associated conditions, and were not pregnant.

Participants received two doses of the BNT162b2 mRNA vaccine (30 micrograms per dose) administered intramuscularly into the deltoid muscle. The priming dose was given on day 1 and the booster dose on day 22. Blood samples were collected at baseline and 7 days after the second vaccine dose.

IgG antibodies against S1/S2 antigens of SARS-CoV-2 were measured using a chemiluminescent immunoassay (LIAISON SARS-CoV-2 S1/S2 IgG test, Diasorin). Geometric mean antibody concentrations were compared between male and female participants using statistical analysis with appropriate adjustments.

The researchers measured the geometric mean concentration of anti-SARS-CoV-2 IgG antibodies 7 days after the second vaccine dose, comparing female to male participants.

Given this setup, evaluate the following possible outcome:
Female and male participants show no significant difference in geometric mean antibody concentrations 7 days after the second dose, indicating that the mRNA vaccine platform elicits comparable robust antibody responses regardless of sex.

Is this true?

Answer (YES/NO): NO